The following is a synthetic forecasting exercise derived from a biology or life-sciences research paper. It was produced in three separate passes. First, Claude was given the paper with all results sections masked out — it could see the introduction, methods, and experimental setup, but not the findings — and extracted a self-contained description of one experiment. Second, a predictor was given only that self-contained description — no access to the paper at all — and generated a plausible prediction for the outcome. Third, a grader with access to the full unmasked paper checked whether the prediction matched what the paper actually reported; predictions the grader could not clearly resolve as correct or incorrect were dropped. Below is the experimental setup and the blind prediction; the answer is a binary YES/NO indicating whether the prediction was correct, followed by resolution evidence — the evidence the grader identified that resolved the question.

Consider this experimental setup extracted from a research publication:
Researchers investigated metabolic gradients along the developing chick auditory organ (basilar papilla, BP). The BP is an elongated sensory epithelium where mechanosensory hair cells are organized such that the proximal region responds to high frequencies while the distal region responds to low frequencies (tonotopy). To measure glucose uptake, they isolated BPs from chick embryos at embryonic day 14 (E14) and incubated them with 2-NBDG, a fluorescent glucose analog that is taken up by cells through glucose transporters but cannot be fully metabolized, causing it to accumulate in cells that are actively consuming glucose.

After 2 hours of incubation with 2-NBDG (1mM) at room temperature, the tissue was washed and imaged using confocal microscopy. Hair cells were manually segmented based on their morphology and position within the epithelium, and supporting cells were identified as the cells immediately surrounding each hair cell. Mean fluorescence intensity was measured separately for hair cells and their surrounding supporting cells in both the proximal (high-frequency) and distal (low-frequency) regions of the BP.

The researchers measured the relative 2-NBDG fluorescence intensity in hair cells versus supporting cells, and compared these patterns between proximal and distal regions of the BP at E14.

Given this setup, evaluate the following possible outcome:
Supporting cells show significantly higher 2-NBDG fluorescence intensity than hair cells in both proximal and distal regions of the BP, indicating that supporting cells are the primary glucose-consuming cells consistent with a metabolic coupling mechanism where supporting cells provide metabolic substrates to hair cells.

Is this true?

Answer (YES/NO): NO